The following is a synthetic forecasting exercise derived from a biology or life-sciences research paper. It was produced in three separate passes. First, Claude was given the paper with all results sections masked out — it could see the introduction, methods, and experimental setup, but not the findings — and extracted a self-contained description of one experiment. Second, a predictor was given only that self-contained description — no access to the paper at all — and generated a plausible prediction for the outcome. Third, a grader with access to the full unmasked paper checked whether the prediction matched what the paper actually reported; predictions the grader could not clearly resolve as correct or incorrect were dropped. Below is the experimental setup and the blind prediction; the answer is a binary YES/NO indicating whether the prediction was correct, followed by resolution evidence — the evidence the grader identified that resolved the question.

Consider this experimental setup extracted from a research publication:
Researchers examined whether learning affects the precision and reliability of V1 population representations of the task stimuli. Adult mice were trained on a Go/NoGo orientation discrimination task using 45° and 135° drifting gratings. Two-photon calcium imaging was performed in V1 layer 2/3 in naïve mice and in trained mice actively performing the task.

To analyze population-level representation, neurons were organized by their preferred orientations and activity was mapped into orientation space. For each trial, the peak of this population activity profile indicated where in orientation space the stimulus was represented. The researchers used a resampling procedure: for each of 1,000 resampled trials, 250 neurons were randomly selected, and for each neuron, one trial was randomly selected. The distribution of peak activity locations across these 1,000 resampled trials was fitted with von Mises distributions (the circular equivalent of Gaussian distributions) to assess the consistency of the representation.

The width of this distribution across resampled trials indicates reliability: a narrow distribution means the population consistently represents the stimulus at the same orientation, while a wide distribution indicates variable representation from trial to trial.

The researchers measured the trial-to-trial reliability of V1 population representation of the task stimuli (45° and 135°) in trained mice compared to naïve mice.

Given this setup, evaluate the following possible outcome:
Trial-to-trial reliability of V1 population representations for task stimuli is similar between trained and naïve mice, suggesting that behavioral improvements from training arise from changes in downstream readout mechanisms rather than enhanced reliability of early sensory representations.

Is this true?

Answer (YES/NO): NO